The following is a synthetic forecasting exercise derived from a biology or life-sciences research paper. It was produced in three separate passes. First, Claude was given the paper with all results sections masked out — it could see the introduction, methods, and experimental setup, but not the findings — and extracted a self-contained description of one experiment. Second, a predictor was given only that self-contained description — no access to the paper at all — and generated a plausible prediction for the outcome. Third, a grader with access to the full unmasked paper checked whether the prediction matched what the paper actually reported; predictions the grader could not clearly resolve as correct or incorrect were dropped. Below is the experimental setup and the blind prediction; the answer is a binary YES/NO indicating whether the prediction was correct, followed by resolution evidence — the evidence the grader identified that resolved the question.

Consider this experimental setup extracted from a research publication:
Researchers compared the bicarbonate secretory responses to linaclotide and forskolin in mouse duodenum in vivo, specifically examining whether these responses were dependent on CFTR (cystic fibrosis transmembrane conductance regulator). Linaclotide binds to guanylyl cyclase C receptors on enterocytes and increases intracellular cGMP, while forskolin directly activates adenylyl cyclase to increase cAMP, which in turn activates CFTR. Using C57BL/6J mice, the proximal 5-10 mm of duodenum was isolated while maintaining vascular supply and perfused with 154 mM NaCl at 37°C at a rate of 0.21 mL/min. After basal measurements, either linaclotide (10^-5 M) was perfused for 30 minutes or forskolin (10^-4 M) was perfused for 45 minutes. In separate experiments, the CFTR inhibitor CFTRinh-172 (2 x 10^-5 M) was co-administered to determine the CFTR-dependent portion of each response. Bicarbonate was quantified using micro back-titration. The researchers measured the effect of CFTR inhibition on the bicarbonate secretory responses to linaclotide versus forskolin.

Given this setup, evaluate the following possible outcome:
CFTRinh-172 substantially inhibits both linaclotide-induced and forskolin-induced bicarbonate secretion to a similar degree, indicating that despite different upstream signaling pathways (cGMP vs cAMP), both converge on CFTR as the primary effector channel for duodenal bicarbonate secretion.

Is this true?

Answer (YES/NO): NO